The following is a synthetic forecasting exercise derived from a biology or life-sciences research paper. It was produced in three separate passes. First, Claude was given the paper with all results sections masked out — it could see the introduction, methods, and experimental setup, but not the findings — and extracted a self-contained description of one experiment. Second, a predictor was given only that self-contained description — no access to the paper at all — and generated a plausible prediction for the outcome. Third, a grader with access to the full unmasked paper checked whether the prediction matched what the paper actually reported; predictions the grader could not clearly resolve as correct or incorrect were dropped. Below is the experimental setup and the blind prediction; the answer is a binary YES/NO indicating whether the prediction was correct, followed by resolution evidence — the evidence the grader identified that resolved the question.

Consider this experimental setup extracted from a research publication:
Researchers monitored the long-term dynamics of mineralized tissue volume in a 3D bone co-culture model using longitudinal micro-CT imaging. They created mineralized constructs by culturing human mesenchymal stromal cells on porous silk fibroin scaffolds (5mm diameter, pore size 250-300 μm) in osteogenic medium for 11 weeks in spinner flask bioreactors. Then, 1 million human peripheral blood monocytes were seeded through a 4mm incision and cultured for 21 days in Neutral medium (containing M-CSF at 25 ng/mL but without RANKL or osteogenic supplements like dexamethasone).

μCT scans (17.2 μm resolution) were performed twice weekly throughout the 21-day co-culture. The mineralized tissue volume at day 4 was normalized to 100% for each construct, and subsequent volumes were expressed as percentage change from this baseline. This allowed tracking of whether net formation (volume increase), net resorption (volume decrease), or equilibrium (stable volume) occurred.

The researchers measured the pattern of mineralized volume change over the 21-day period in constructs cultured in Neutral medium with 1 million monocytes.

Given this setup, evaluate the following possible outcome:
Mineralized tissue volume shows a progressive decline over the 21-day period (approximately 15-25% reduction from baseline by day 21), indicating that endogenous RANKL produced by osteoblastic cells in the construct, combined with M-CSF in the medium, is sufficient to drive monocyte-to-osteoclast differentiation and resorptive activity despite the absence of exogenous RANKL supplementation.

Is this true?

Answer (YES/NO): NO